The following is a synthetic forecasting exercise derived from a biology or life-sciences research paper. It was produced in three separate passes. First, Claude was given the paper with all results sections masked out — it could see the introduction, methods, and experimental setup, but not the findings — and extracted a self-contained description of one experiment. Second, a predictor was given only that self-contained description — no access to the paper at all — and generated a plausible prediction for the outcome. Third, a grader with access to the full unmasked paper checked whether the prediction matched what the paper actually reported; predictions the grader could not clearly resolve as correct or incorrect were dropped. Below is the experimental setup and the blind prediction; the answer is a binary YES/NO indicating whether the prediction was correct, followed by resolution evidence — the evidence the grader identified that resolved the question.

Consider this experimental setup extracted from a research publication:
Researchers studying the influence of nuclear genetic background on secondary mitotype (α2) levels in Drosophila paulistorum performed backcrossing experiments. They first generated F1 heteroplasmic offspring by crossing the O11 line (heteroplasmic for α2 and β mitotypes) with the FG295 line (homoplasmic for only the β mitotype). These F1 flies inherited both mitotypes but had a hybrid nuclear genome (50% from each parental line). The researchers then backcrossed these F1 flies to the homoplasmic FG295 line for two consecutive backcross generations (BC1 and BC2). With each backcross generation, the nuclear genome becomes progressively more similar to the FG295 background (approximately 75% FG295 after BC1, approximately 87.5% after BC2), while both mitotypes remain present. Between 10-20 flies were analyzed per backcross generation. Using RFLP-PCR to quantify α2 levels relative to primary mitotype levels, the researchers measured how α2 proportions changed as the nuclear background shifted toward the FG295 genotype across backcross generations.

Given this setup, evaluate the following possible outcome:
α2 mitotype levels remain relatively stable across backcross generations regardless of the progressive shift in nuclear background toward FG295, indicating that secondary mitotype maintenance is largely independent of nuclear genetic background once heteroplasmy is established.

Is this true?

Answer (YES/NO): NO